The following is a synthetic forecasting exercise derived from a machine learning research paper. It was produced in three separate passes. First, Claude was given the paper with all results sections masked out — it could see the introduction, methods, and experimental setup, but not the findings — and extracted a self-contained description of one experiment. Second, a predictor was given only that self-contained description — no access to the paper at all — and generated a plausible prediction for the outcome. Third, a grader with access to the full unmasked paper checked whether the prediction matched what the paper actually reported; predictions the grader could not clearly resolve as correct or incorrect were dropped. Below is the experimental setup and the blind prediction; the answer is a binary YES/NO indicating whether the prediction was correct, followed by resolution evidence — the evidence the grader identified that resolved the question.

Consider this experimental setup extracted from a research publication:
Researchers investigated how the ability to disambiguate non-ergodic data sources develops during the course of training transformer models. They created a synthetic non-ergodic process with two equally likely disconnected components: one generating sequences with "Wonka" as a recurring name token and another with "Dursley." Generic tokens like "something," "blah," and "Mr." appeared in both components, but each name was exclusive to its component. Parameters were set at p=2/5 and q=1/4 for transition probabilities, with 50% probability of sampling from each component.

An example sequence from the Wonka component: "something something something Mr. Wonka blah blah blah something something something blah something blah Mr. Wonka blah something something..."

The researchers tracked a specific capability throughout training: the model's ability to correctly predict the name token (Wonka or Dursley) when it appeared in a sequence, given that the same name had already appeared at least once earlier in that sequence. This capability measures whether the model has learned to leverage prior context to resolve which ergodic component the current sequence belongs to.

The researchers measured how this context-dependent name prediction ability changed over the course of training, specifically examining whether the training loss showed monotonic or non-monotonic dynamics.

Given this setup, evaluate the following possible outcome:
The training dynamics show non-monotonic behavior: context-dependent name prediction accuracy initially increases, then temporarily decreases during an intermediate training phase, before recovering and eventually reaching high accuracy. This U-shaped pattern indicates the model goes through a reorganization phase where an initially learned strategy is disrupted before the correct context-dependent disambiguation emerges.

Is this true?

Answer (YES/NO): YES